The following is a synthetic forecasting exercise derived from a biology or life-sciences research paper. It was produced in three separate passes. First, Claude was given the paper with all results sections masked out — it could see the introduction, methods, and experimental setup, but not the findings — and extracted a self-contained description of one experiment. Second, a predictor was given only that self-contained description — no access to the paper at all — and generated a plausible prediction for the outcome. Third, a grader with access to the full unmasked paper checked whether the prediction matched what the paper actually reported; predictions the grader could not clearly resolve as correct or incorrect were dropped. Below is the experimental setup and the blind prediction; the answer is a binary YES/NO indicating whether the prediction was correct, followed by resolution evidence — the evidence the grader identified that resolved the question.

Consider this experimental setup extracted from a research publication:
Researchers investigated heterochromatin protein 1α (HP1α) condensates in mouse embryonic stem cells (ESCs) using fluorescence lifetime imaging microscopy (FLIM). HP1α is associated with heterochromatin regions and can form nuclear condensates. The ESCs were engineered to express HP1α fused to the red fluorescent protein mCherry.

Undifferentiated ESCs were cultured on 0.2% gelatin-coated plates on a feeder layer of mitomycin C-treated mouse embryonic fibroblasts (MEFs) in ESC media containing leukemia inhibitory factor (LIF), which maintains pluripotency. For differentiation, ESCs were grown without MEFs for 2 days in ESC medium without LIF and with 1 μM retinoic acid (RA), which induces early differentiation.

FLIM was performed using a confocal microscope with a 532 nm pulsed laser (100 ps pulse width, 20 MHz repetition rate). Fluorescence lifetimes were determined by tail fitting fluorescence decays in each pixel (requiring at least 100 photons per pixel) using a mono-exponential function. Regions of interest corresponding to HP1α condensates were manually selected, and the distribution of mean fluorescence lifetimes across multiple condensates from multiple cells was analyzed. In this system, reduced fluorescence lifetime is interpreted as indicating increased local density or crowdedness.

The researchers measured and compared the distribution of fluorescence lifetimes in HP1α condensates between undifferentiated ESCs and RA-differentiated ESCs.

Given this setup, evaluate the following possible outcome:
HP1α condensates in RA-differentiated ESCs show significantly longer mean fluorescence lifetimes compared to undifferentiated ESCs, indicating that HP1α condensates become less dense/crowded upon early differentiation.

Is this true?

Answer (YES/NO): YES